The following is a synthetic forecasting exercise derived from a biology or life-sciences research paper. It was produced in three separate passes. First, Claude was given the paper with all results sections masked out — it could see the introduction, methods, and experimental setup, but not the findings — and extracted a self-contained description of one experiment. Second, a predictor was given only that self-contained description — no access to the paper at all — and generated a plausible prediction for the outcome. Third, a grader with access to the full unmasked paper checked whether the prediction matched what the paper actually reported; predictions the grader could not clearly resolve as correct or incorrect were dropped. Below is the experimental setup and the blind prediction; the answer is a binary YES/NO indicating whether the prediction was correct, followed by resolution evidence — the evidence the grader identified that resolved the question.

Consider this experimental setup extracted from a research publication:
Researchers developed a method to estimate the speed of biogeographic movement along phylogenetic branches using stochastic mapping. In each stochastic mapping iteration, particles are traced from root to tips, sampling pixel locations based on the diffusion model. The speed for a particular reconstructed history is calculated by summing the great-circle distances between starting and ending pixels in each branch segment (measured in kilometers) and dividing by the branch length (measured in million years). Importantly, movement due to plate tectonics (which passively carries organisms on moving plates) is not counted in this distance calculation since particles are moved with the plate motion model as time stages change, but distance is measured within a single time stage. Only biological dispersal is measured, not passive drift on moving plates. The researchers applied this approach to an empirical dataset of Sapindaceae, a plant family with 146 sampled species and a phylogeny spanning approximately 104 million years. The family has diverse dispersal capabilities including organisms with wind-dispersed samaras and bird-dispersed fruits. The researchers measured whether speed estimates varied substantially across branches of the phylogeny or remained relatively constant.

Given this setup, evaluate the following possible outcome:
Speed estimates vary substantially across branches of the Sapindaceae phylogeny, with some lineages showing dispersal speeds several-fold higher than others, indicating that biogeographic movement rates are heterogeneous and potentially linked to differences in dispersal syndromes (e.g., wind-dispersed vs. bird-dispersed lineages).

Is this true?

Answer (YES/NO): YES